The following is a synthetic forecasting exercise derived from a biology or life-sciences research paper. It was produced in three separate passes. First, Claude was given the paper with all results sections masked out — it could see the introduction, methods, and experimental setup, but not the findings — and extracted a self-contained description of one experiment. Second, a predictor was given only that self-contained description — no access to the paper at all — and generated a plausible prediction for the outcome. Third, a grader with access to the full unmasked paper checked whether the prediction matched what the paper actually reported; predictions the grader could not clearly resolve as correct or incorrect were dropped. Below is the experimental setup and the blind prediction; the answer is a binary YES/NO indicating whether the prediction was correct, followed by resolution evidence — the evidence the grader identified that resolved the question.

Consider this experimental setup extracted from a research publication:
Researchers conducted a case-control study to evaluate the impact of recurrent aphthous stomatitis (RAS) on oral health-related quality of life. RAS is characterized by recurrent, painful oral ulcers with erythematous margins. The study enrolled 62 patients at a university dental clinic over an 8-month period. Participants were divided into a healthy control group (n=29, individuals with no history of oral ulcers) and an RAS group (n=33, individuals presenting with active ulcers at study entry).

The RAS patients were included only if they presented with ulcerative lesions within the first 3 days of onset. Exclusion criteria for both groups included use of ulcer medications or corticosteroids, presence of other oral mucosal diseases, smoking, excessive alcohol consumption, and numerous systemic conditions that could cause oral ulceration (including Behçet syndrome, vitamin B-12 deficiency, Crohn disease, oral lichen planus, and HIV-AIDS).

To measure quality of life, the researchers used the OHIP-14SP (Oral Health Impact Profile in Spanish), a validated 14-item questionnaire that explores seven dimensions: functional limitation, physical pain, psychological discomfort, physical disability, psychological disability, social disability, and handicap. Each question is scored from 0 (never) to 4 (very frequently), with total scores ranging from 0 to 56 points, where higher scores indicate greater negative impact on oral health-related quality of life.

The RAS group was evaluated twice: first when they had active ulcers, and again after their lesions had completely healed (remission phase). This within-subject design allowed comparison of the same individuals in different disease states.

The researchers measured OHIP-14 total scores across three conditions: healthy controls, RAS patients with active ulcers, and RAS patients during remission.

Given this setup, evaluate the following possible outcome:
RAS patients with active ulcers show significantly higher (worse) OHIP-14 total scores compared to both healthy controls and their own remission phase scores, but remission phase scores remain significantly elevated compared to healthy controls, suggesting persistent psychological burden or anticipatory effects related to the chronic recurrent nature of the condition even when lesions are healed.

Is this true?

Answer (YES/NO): NO